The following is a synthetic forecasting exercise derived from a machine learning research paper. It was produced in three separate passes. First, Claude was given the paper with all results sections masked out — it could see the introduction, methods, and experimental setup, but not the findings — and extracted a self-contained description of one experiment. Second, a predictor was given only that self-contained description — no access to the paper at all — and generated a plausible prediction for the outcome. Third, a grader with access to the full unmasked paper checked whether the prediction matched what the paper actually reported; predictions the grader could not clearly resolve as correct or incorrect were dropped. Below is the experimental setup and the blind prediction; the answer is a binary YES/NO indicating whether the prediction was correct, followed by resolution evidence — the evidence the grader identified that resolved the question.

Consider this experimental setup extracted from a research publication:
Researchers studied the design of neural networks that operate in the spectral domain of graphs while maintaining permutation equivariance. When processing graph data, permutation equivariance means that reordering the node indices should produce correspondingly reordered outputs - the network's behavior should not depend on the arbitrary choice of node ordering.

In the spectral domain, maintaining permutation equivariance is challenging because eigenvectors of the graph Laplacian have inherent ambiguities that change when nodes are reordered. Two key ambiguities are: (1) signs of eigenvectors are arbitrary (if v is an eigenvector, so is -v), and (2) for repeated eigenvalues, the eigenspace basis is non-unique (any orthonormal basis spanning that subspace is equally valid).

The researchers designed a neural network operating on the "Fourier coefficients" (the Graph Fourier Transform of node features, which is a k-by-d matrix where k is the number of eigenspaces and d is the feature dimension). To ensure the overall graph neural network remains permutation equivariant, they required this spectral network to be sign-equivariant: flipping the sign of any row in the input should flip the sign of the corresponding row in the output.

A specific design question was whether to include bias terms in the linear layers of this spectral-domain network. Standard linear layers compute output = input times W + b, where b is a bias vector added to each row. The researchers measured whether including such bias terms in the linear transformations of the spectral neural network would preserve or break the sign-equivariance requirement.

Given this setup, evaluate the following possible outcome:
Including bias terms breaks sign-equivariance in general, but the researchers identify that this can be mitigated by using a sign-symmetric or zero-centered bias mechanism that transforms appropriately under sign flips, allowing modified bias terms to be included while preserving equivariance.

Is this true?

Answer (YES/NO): NO